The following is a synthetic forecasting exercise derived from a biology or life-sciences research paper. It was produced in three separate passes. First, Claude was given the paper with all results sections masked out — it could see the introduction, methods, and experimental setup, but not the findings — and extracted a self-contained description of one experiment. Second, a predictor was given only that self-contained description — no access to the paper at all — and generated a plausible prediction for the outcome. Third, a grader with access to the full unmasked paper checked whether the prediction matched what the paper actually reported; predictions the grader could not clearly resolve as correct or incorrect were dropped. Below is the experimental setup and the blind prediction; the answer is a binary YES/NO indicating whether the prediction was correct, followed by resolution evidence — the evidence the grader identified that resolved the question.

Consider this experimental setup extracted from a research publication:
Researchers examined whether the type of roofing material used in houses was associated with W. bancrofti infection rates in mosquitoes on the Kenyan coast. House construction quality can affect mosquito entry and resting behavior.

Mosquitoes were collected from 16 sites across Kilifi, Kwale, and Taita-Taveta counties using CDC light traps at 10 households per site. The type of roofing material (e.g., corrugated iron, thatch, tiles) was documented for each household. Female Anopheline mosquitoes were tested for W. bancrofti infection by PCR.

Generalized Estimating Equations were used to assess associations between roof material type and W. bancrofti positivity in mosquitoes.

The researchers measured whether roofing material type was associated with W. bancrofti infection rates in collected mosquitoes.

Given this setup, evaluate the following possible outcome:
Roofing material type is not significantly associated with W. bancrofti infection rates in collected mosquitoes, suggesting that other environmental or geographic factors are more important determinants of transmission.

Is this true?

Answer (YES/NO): YES